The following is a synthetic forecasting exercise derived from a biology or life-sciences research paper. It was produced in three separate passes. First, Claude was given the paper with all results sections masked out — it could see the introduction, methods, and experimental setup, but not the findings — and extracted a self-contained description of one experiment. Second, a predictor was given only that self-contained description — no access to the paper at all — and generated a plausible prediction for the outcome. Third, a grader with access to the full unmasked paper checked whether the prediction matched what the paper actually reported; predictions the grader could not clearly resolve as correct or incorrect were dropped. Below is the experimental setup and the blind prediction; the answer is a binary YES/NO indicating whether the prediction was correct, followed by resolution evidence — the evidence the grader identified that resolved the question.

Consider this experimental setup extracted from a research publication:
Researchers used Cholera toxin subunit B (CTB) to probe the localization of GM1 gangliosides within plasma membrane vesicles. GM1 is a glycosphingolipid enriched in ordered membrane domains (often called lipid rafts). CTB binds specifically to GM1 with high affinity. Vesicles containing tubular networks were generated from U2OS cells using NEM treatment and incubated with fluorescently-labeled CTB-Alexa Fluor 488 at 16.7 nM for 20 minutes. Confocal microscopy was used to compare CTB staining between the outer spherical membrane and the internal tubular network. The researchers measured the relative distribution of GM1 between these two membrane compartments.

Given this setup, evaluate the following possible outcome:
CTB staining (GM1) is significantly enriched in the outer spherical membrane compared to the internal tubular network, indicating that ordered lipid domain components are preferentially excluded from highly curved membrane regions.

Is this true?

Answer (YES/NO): NO